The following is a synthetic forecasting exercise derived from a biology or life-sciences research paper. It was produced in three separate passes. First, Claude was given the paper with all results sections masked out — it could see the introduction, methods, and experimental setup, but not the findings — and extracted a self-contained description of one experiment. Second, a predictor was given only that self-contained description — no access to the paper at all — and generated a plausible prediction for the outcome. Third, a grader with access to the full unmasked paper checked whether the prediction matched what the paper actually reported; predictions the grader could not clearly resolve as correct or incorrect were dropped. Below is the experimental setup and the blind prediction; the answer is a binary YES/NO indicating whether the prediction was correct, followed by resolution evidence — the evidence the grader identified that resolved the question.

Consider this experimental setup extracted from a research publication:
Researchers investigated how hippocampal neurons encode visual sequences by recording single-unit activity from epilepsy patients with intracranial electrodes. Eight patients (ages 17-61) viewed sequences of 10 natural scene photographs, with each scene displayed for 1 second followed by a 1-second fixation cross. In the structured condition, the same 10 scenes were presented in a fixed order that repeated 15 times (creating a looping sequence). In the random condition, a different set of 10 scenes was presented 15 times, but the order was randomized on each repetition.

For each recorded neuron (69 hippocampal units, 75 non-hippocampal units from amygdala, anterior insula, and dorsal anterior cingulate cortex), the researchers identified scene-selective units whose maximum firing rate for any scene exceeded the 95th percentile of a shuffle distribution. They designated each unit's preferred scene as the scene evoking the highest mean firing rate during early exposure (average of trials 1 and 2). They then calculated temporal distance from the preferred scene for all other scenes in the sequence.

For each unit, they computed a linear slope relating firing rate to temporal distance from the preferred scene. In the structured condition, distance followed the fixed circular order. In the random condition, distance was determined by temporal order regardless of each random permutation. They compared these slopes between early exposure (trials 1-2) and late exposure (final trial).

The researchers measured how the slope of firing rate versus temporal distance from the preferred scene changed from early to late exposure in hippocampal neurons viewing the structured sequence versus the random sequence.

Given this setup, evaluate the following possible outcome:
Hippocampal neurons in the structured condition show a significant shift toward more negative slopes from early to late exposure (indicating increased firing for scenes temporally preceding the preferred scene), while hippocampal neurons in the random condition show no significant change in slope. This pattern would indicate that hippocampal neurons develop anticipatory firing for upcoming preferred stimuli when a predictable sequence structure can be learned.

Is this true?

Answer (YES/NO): NO